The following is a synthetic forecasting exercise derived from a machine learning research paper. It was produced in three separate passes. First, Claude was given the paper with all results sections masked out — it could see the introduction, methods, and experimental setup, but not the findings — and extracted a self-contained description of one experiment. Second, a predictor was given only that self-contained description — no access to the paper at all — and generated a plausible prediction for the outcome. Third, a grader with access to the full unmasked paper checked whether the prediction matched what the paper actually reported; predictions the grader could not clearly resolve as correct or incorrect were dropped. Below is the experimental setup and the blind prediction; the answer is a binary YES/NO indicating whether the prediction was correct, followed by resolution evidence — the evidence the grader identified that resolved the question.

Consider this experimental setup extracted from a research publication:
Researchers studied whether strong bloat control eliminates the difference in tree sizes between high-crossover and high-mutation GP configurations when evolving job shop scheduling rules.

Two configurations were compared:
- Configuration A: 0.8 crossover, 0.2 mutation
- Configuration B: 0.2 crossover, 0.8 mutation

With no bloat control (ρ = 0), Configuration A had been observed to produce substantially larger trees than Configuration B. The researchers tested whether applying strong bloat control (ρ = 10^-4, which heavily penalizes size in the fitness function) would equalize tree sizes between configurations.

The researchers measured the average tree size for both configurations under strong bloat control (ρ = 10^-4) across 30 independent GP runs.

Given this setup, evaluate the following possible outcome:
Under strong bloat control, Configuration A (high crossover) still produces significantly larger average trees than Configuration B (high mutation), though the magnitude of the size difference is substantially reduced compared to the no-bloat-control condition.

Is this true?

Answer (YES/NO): NO